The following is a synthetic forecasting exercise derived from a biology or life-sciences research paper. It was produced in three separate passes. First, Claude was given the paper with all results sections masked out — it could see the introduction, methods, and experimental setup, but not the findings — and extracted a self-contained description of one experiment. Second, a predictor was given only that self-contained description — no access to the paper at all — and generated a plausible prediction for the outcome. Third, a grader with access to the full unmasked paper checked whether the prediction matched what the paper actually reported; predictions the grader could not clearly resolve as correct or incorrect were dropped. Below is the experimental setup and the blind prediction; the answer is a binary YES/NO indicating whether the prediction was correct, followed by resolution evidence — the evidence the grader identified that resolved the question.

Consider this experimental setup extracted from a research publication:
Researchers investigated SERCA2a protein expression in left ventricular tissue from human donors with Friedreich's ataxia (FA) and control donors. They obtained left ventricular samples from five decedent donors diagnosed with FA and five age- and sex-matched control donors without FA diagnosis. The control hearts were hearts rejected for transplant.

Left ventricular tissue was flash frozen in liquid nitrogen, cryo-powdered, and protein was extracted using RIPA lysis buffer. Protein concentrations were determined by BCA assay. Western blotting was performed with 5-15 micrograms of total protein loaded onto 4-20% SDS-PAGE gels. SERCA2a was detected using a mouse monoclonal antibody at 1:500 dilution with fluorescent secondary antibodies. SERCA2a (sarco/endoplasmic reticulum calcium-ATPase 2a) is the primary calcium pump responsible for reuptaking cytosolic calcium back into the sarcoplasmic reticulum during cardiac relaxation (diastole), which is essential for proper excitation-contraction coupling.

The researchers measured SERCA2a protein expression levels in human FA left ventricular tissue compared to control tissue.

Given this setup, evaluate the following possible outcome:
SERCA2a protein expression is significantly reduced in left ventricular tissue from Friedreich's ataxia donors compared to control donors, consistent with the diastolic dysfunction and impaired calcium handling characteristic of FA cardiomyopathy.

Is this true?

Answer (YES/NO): YES